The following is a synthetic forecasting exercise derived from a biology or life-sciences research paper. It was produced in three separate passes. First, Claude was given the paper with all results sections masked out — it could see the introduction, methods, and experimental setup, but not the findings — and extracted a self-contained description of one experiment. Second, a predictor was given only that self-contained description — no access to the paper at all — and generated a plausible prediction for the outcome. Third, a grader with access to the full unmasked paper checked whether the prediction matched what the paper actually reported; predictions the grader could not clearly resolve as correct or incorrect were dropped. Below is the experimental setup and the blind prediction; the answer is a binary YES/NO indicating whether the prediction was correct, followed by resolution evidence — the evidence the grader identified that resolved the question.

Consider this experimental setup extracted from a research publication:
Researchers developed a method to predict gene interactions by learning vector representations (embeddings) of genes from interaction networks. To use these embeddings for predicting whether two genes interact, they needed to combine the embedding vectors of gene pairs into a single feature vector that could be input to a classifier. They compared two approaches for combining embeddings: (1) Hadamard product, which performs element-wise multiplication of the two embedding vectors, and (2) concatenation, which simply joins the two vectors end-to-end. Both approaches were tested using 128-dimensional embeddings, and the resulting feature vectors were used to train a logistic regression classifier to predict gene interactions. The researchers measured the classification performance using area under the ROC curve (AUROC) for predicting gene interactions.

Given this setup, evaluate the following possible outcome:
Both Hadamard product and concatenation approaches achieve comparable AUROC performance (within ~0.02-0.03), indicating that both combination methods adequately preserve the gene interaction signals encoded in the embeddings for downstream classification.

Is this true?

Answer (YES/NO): NO